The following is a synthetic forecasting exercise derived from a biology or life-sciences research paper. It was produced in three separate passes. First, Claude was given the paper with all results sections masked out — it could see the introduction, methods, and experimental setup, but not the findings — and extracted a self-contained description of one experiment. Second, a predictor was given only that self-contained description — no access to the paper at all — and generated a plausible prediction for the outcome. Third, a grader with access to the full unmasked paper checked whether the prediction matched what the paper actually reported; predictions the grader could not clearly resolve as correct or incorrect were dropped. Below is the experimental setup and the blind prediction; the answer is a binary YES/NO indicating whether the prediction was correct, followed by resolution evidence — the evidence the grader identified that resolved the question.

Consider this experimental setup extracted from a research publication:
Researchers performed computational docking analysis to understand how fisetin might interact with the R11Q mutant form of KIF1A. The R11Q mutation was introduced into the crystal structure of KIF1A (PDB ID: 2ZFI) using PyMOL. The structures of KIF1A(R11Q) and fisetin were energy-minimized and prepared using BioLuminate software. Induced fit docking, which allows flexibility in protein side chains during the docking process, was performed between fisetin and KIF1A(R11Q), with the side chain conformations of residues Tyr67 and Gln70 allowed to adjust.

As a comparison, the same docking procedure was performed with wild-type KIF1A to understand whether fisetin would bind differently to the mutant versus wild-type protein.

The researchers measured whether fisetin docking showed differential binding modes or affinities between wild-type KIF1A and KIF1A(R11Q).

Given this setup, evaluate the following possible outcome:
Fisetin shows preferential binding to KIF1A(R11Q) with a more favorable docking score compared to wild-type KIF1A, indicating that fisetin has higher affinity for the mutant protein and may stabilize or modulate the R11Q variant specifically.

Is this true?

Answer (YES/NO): YES